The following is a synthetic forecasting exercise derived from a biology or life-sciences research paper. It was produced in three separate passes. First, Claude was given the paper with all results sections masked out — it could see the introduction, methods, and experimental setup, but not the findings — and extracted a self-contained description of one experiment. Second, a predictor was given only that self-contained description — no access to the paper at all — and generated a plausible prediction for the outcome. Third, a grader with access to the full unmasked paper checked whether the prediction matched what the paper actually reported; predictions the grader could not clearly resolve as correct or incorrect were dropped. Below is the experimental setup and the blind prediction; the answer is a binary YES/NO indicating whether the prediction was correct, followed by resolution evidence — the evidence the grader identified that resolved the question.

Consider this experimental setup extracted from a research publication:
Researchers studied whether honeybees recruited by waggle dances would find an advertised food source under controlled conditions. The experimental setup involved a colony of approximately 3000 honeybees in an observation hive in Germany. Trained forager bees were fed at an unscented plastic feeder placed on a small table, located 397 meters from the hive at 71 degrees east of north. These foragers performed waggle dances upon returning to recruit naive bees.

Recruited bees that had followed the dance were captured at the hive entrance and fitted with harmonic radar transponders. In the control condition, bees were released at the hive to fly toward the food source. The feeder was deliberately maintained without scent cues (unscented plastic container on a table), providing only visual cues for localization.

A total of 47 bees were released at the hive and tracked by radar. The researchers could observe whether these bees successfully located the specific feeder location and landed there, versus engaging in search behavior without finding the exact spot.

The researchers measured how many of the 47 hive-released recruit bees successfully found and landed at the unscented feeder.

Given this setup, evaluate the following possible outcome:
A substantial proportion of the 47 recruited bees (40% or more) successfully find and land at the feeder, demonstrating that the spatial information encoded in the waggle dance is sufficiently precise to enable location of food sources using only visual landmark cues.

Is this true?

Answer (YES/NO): NO